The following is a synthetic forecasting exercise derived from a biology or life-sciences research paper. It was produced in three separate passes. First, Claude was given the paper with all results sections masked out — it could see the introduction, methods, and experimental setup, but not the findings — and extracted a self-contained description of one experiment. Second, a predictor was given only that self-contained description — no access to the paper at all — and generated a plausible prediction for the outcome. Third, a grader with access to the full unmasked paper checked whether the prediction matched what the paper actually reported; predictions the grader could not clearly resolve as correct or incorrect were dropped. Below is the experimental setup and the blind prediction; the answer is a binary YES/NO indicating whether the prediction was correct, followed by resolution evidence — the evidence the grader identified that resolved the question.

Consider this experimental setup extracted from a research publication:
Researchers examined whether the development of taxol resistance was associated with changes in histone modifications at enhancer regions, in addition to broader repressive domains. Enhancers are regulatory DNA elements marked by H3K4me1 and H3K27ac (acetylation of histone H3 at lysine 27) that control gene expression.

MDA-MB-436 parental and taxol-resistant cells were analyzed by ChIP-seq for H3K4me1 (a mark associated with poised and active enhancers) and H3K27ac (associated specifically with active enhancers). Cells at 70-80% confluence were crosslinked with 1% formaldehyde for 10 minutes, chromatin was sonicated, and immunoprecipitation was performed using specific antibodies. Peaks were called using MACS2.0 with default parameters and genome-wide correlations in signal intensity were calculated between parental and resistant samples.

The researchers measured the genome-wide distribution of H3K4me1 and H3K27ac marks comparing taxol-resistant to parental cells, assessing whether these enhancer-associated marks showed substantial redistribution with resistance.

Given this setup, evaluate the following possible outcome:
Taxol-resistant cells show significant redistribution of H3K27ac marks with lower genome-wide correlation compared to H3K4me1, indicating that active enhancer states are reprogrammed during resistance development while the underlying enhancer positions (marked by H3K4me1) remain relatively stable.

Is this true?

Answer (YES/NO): NO